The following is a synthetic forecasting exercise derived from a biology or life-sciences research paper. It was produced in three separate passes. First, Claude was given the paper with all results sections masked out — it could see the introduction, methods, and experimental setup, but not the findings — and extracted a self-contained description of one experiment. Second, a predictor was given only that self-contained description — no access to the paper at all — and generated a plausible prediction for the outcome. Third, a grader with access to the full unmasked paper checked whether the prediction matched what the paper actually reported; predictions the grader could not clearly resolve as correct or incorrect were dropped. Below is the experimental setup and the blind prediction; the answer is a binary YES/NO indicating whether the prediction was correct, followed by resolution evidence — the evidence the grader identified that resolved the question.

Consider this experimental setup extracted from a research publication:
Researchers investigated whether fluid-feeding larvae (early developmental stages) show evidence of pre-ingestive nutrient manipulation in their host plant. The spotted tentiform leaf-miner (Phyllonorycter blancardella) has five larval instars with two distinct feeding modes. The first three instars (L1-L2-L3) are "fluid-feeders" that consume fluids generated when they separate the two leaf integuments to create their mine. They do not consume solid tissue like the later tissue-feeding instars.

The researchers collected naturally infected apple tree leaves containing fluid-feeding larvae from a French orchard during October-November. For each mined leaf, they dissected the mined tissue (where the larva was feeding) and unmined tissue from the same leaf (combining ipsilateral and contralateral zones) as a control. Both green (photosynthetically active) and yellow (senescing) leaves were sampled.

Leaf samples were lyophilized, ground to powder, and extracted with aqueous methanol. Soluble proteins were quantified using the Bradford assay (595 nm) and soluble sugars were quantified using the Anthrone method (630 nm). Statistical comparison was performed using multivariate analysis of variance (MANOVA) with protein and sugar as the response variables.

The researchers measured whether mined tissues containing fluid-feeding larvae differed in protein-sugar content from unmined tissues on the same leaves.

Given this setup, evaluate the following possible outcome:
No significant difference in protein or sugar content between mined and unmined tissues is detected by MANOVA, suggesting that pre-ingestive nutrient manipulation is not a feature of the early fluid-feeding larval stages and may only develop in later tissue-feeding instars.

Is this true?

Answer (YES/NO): NO